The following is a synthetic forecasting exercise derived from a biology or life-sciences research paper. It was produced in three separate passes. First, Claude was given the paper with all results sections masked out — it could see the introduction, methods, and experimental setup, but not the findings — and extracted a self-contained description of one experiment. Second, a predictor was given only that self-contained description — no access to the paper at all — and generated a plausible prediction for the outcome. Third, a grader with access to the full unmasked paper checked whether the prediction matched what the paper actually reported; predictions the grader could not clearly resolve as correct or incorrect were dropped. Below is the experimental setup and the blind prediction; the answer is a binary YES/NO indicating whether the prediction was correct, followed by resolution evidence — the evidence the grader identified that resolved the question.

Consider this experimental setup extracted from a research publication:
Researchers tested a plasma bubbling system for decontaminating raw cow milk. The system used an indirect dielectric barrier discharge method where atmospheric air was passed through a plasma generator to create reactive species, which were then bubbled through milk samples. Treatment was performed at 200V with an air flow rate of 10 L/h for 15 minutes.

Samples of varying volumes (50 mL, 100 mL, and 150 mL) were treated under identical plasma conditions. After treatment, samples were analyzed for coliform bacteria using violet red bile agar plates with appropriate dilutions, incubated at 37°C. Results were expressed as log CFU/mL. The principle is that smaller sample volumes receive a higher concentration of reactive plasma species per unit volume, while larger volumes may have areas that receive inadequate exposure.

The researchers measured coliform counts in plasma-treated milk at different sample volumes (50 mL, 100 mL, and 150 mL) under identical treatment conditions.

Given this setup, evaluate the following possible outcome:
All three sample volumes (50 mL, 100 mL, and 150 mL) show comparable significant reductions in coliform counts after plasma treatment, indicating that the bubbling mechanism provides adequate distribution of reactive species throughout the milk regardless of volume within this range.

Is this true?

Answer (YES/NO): NO